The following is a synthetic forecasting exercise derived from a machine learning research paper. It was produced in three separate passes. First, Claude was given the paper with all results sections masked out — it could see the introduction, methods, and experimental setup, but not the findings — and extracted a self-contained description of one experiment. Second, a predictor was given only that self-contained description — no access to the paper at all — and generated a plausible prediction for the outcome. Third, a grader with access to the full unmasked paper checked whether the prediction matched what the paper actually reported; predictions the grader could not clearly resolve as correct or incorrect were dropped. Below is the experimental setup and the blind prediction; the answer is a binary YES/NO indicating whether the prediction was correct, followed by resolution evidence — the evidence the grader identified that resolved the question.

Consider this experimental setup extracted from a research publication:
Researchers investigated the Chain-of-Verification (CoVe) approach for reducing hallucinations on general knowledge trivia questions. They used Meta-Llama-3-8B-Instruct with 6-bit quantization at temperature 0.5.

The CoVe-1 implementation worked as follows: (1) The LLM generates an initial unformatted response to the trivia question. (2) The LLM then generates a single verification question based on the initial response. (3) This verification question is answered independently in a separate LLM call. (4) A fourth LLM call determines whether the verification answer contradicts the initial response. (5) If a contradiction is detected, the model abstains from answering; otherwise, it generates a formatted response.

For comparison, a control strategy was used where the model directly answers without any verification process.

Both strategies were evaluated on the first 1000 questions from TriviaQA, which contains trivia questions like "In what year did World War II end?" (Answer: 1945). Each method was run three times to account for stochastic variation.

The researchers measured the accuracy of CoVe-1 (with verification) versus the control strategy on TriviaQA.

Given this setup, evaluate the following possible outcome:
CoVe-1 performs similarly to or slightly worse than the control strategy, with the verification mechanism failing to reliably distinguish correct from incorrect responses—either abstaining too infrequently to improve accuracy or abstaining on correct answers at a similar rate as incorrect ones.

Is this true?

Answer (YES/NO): NO